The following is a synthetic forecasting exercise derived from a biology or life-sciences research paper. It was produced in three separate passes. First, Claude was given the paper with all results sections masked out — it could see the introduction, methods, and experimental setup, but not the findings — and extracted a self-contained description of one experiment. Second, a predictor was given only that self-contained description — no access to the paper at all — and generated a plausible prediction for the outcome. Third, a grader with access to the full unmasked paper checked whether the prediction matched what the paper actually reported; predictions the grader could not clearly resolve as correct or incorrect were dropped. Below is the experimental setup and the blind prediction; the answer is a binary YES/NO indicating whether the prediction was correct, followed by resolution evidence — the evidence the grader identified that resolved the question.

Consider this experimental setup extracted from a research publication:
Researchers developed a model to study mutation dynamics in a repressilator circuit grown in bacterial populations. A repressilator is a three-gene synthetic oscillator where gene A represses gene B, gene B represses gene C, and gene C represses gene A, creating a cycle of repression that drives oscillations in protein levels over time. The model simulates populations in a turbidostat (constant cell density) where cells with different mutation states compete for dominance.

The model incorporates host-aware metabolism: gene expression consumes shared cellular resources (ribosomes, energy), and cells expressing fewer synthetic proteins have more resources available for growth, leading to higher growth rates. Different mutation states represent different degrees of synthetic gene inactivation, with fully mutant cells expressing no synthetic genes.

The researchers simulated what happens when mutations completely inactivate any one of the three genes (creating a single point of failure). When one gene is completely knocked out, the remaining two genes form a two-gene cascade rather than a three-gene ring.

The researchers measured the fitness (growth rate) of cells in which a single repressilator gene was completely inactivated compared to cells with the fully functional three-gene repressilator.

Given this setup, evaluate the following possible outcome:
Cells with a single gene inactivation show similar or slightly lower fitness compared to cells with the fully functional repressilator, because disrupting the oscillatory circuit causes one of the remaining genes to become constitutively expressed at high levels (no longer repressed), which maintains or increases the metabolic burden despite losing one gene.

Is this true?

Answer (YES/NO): YES